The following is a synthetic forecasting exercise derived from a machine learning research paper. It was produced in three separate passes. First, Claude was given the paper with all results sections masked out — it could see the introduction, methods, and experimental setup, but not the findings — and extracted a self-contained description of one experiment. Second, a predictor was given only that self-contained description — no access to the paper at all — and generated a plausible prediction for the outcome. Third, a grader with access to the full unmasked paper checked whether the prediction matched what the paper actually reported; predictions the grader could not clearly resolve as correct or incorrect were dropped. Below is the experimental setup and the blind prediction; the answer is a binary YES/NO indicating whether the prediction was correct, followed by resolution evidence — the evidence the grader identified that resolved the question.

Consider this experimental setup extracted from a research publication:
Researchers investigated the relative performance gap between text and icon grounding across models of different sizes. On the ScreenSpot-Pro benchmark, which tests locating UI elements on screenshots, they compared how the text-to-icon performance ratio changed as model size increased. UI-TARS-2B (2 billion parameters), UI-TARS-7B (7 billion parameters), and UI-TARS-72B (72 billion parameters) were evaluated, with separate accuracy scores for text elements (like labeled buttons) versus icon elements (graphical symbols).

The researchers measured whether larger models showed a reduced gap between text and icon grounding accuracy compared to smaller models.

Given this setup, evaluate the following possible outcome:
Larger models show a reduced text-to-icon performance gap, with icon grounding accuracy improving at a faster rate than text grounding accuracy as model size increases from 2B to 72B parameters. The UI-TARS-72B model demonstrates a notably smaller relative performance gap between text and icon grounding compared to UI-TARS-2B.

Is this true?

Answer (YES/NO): YES